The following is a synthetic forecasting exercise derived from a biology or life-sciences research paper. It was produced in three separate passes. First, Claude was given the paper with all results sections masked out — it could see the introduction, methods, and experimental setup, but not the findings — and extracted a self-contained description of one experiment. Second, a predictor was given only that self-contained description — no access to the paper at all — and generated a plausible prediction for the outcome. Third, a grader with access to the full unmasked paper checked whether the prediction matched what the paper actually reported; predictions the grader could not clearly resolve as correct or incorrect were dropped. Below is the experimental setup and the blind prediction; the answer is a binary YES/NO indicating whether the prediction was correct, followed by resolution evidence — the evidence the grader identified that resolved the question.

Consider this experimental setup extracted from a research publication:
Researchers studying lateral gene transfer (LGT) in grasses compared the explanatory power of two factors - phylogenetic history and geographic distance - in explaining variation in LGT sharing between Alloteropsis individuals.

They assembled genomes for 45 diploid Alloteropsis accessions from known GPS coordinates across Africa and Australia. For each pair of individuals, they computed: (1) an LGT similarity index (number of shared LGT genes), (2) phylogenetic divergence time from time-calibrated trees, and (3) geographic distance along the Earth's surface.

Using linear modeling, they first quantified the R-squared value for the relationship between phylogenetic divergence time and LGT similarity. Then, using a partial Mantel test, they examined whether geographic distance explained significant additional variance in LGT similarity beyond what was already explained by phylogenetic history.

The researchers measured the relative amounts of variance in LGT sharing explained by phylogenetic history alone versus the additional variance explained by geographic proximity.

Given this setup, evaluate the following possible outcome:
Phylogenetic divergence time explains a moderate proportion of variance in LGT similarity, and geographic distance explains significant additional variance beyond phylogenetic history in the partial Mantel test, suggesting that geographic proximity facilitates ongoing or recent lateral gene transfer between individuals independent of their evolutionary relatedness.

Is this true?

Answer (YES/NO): YES